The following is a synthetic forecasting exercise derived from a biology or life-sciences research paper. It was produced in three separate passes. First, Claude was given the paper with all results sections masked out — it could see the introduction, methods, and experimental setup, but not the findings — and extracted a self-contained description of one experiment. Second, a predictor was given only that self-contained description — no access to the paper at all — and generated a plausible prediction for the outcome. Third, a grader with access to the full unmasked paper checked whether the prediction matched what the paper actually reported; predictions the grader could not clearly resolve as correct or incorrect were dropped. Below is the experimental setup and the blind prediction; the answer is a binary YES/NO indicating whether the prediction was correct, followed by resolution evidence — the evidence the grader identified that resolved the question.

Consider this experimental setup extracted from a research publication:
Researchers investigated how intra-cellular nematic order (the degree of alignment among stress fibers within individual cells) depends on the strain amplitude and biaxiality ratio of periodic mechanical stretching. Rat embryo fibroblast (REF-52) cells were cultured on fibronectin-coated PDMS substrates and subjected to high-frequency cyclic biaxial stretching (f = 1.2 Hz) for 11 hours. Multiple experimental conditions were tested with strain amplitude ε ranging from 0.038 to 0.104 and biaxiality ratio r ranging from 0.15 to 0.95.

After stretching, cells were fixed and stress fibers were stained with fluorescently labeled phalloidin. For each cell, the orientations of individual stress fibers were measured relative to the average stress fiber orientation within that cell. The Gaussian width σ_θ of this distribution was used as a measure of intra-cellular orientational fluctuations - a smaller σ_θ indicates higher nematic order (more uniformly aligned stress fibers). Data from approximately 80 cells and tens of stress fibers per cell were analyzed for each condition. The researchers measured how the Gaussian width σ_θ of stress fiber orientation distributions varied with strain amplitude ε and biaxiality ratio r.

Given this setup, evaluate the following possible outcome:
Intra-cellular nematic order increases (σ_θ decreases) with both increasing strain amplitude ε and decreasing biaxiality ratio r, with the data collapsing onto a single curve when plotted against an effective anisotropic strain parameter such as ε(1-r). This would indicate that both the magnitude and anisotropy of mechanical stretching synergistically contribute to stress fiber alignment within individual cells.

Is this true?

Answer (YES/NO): NO